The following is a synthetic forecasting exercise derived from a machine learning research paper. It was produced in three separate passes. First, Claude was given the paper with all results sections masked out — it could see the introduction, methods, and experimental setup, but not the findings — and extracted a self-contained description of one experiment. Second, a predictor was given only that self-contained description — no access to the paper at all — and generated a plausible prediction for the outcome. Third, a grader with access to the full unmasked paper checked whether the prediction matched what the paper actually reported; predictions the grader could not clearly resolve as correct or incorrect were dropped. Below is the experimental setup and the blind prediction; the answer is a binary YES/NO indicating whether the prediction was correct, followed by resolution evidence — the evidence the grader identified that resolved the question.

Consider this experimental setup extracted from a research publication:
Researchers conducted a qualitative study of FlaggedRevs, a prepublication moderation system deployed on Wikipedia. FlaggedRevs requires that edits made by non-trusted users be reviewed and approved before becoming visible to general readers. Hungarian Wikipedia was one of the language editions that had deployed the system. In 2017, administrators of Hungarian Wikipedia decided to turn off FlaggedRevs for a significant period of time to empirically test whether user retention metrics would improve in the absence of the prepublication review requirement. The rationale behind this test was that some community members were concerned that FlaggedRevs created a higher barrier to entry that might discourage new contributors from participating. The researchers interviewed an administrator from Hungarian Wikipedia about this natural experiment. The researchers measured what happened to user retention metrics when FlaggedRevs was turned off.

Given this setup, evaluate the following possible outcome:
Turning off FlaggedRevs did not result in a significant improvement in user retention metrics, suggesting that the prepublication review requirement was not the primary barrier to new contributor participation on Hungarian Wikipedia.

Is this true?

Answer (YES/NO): YES